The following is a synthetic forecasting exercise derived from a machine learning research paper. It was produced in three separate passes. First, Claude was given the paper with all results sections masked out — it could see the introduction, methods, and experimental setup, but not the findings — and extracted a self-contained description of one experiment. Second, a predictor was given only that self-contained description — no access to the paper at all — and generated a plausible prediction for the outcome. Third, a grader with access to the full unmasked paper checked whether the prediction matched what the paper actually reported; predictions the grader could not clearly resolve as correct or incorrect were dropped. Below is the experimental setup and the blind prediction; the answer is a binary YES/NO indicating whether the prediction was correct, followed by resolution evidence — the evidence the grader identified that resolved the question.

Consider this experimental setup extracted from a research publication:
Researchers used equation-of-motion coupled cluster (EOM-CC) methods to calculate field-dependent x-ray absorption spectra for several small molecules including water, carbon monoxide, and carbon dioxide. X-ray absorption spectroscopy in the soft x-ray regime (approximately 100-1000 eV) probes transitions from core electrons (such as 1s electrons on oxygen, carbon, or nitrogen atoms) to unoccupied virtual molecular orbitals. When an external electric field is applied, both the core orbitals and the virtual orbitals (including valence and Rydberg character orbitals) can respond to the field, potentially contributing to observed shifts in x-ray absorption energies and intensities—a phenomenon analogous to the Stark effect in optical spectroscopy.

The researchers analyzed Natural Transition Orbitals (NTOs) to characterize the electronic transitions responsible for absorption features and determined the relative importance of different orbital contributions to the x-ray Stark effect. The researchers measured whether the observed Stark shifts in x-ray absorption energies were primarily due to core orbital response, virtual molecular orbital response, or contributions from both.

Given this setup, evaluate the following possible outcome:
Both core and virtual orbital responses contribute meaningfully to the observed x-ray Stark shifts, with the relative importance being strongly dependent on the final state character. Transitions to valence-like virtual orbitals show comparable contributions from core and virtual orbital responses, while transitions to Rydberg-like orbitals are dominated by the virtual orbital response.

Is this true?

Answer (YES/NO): NO